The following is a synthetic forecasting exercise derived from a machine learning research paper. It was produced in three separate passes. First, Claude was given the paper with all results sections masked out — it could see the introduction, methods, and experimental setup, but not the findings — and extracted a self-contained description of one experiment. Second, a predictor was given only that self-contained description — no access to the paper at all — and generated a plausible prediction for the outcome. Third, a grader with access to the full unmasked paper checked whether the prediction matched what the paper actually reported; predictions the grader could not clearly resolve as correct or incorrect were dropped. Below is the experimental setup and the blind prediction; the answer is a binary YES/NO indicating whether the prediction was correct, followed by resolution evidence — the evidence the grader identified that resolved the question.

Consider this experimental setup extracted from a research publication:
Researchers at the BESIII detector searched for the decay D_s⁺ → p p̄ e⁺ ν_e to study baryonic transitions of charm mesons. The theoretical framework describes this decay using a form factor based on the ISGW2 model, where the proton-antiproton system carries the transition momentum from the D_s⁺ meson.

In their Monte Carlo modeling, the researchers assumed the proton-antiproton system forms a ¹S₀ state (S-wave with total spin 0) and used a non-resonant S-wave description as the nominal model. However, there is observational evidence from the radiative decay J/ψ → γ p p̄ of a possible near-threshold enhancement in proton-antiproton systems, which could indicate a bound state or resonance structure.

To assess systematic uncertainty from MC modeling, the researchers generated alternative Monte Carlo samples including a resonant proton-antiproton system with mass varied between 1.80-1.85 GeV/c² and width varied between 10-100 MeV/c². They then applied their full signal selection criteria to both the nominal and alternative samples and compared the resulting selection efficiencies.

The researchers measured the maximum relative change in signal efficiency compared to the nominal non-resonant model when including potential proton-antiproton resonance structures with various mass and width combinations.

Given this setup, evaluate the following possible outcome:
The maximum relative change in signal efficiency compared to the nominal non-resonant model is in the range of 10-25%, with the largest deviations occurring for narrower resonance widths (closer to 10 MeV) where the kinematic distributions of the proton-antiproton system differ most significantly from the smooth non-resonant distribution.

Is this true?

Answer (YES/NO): YES